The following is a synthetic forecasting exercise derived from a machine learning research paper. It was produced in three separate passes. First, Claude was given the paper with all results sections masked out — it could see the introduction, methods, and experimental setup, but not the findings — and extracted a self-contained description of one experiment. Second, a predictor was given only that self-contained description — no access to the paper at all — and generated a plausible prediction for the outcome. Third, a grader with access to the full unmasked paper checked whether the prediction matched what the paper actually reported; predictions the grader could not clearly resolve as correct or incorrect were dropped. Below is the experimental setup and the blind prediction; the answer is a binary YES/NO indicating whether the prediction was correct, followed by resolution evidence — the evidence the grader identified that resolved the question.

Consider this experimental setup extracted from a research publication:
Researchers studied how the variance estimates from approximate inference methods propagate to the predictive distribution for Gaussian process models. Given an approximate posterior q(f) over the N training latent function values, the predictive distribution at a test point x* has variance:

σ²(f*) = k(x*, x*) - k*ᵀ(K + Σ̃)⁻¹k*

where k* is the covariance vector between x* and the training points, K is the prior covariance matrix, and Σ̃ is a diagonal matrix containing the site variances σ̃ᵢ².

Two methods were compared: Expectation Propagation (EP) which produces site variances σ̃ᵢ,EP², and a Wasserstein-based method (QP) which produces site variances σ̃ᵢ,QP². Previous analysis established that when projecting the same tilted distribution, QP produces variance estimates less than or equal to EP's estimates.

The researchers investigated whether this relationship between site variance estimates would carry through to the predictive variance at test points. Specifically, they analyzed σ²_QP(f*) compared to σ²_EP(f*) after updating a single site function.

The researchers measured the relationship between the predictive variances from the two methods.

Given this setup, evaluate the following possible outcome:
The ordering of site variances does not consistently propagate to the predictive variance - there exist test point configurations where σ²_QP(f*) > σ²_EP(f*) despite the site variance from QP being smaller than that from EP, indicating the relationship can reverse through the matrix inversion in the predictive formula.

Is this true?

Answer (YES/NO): NO